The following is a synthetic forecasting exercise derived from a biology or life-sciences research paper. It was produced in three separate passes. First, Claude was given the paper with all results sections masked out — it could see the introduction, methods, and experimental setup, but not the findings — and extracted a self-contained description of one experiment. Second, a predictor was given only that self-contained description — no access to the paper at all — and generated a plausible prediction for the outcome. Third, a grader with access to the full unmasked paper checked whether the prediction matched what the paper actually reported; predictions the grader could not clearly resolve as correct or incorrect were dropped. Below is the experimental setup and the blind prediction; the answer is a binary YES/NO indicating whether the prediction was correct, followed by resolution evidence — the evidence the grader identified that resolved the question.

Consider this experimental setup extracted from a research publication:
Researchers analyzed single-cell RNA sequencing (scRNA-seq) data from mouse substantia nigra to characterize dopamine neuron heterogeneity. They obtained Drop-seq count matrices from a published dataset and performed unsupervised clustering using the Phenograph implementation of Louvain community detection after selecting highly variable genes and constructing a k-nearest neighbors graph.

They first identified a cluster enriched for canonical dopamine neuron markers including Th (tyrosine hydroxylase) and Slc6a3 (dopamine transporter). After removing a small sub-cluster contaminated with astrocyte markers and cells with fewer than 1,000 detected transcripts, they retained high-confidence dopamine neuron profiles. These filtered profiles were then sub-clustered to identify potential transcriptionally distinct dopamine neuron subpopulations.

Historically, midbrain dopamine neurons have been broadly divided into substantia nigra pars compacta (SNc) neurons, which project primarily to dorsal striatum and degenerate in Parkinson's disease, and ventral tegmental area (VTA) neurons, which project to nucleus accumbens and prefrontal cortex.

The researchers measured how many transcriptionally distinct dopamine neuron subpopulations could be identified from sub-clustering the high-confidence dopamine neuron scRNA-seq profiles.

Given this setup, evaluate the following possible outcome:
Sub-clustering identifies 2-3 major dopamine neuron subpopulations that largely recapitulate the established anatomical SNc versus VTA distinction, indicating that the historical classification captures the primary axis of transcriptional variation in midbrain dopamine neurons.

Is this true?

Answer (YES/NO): NO